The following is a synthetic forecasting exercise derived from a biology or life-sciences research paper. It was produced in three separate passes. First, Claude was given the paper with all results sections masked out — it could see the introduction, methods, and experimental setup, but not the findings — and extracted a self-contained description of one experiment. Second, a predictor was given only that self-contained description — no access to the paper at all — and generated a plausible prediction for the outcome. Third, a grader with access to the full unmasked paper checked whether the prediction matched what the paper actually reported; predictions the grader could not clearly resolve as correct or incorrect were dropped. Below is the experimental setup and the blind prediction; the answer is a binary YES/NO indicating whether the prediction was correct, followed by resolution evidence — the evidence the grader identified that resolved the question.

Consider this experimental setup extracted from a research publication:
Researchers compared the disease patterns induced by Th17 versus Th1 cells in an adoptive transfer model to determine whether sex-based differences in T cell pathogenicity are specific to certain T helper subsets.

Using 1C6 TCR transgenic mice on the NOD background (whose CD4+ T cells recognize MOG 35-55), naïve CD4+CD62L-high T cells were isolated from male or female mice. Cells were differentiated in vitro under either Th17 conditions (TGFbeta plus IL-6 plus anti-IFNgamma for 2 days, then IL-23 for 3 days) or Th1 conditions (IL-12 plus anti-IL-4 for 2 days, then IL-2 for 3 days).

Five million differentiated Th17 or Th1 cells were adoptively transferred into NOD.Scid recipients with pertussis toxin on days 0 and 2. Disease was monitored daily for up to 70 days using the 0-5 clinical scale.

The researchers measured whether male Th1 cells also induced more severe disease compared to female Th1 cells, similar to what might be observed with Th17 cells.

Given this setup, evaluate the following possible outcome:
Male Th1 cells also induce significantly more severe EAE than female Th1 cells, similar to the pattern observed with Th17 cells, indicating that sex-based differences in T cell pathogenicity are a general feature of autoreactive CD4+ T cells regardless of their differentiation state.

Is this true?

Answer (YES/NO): NO